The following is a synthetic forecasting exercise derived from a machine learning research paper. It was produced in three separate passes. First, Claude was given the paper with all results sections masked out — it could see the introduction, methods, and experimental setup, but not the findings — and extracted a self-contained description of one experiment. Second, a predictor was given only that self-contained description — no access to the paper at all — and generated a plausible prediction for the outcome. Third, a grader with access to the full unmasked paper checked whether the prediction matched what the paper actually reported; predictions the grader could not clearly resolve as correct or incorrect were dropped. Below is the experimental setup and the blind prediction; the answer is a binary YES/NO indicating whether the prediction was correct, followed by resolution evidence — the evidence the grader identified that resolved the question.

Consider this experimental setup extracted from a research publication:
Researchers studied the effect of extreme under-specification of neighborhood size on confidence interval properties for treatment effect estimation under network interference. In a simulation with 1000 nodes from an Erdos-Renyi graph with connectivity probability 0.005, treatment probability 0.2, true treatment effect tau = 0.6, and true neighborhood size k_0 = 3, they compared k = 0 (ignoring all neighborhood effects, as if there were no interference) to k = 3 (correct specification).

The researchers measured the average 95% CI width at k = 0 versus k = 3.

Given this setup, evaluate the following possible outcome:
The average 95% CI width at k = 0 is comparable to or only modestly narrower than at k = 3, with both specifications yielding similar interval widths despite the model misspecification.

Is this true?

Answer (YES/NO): NO